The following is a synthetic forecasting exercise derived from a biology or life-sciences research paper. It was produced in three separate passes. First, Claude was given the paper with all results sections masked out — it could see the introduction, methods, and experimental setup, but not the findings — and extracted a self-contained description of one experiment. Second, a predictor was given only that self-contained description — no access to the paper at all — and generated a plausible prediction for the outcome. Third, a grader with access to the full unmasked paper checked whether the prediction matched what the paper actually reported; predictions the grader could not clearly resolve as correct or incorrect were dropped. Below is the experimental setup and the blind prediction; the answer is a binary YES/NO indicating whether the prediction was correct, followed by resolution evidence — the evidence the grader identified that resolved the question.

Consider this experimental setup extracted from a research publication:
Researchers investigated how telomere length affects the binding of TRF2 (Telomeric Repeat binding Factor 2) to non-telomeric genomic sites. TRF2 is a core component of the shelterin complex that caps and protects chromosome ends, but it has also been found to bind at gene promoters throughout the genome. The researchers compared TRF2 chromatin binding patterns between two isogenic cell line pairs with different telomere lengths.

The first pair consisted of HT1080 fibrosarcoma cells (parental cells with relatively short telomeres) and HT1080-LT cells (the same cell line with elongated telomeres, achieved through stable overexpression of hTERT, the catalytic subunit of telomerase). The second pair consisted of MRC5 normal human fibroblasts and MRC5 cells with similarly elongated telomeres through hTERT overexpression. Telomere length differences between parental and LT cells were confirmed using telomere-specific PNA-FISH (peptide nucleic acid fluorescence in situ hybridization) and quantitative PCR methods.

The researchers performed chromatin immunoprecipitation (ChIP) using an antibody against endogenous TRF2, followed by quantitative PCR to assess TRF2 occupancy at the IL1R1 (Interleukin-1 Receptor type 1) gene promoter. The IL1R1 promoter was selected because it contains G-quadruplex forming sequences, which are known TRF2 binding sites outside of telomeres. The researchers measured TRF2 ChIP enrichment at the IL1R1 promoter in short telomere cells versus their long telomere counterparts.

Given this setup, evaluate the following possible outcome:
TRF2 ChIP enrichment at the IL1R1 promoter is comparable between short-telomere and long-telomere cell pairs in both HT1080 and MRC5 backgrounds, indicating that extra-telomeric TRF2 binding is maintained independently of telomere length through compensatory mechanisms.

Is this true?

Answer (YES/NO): NO